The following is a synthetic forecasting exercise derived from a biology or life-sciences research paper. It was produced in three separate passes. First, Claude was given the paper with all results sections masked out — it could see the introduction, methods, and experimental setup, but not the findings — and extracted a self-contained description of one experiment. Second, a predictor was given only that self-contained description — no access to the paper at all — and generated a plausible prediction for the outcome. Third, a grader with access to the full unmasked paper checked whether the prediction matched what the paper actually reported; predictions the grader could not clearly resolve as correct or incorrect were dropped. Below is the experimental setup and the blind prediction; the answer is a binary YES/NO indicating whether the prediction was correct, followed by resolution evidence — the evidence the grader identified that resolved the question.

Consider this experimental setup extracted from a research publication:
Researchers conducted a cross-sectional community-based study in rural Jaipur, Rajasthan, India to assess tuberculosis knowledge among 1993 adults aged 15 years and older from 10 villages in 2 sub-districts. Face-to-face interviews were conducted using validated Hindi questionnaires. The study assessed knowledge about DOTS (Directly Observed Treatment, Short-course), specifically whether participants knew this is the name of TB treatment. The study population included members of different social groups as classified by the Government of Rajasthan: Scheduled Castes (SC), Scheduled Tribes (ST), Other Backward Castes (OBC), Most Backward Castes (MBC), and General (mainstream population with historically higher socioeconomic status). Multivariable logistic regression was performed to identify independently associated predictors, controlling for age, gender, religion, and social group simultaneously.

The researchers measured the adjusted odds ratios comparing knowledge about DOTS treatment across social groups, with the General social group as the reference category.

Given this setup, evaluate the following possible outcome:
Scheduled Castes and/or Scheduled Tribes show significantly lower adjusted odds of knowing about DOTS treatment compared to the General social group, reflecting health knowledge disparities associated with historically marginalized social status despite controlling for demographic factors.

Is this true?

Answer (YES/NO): YES